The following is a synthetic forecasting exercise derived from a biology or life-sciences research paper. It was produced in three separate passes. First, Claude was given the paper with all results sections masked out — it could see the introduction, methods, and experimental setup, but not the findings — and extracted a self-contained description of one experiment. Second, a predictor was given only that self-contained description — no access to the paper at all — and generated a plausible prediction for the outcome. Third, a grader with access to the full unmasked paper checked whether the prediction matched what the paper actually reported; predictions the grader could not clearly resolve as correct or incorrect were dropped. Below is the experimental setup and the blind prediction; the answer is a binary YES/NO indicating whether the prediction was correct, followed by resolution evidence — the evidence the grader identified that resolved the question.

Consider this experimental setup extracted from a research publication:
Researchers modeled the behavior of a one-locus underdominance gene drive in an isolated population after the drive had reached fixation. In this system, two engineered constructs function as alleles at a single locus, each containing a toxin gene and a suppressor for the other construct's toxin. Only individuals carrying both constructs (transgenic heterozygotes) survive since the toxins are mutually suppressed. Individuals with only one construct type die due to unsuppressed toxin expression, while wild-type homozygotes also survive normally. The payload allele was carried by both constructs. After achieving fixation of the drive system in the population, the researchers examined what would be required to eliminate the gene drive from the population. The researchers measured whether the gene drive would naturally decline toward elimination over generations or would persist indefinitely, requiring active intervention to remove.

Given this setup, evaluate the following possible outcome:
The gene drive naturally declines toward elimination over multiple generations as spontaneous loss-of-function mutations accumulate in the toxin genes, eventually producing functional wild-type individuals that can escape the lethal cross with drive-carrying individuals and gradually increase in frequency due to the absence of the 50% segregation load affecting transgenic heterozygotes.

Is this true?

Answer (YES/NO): NO